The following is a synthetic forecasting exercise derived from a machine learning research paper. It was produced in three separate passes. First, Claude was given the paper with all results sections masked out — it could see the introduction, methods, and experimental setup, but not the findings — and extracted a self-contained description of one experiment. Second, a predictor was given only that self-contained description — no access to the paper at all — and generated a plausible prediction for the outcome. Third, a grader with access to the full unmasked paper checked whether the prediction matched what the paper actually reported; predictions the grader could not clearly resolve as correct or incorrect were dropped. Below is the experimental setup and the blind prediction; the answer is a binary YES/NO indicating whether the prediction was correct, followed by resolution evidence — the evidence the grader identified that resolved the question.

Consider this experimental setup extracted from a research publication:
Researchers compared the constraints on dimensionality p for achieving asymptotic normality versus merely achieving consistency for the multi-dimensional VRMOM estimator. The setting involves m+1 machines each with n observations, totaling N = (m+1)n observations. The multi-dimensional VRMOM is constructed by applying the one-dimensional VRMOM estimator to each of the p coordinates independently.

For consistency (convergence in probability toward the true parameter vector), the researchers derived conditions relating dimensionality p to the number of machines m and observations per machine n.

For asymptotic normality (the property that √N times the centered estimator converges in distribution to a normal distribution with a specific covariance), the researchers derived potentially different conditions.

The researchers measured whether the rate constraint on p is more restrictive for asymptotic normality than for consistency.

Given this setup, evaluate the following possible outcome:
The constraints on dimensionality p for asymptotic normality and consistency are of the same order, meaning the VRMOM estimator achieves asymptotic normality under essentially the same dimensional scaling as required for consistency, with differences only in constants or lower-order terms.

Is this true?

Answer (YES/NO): NO